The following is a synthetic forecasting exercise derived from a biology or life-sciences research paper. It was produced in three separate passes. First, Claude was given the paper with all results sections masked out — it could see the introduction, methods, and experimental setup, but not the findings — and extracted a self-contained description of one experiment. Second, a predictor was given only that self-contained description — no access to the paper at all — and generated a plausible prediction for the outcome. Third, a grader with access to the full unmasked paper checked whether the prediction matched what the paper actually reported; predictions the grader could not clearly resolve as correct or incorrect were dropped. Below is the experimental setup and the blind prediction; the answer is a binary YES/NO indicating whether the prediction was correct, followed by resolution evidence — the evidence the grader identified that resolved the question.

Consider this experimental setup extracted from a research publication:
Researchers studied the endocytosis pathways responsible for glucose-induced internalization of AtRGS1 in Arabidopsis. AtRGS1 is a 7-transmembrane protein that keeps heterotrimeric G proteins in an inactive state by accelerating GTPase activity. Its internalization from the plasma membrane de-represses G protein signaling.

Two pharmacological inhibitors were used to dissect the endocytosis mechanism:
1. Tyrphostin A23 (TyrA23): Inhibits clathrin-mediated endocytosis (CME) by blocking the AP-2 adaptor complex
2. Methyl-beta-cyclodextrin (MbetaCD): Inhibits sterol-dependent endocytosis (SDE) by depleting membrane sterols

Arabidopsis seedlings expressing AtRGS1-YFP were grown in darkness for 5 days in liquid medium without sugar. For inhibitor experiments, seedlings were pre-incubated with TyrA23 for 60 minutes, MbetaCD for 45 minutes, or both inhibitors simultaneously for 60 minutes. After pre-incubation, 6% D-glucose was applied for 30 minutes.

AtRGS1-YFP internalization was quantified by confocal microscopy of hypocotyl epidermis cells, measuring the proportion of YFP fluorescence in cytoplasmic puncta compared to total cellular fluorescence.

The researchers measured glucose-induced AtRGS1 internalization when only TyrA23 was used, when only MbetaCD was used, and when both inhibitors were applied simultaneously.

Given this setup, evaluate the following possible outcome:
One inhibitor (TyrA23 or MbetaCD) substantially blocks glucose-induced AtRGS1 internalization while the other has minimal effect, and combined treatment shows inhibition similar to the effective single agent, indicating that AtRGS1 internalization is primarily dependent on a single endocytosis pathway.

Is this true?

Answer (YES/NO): NO